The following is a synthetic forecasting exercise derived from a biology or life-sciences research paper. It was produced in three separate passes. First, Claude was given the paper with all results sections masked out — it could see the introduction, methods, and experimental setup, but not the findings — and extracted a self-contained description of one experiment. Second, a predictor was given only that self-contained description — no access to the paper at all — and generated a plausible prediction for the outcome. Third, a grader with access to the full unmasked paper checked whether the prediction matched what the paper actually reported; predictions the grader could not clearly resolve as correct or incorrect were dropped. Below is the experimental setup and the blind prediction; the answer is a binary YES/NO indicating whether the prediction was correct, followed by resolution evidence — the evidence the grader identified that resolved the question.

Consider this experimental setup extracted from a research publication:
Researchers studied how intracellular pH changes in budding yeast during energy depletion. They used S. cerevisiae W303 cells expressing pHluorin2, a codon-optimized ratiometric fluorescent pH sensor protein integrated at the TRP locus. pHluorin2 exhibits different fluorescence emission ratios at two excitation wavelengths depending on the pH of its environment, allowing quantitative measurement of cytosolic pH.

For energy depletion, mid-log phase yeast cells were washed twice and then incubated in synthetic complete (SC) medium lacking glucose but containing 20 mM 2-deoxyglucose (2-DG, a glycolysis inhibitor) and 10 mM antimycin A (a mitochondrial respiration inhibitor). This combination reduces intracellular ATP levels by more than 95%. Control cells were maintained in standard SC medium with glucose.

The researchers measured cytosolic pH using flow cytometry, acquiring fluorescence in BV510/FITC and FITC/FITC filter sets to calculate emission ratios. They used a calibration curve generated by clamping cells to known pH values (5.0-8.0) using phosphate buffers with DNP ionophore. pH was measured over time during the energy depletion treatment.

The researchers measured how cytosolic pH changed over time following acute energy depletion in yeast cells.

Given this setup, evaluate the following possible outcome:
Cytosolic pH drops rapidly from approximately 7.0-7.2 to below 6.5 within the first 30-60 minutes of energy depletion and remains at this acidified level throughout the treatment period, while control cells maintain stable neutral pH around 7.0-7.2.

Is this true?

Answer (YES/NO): NO